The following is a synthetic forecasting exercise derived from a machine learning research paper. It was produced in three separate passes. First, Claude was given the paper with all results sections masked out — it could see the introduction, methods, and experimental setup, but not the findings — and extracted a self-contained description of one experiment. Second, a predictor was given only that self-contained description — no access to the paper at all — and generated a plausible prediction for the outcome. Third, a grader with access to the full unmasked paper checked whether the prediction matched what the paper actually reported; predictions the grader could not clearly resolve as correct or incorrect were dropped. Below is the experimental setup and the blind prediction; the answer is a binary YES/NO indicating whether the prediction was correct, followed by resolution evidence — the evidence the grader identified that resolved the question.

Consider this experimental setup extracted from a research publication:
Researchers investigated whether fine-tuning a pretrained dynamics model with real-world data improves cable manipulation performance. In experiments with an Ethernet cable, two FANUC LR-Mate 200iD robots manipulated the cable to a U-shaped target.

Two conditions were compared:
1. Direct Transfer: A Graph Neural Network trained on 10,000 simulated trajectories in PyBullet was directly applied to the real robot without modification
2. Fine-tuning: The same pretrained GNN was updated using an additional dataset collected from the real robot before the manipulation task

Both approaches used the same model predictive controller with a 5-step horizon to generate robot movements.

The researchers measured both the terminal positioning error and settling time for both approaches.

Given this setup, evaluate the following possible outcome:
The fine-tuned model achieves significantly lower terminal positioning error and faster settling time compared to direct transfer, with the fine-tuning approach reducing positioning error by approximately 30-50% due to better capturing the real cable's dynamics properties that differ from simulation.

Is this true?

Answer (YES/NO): YES